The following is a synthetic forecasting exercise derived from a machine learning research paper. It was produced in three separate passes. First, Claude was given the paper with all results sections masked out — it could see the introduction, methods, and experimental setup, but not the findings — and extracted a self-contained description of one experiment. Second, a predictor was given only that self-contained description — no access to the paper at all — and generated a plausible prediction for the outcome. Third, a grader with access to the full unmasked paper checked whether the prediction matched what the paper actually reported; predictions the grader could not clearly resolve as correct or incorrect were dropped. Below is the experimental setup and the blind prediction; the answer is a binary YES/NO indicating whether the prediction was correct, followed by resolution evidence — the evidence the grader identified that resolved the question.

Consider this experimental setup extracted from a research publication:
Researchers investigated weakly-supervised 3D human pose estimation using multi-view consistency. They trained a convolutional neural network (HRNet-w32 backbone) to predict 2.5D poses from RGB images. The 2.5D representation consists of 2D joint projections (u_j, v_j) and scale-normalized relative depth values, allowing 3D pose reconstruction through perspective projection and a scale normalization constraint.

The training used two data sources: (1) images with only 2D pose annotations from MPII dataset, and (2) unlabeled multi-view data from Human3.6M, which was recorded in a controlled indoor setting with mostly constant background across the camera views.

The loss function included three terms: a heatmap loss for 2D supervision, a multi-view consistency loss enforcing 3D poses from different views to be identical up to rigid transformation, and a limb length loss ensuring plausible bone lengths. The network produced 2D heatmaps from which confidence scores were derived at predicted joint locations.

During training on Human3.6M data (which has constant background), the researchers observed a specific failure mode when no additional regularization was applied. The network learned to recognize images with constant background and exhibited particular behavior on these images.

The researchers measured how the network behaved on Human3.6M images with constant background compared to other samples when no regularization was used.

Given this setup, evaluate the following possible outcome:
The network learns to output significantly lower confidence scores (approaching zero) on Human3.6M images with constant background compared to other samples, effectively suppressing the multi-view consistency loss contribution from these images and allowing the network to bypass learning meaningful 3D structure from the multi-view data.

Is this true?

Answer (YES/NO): NO